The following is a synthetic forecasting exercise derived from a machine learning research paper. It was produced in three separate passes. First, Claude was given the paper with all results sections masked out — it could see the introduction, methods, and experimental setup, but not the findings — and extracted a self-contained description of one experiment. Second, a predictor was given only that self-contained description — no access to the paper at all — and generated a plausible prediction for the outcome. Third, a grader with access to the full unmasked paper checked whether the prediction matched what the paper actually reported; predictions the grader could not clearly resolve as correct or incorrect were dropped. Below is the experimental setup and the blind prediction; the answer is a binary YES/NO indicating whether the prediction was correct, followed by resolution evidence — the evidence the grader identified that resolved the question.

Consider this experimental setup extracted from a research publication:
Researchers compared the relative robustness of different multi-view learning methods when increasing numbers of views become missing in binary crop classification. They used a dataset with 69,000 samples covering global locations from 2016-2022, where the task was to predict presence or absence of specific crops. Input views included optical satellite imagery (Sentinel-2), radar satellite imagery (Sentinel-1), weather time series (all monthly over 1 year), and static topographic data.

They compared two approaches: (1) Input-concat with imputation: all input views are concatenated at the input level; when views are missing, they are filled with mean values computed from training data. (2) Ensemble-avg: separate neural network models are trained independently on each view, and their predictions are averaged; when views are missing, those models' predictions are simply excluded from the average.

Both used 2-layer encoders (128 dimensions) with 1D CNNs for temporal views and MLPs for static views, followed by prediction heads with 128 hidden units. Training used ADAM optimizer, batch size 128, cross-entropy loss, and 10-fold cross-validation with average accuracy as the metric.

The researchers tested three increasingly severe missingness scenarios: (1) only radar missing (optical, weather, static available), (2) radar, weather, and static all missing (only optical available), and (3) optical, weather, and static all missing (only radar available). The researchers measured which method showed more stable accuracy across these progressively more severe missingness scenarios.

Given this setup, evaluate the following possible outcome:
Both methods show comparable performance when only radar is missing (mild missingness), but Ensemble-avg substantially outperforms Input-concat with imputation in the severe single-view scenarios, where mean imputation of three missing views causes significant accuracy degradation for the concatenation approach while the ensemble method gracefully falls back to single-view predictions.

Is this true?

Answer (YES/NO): YES